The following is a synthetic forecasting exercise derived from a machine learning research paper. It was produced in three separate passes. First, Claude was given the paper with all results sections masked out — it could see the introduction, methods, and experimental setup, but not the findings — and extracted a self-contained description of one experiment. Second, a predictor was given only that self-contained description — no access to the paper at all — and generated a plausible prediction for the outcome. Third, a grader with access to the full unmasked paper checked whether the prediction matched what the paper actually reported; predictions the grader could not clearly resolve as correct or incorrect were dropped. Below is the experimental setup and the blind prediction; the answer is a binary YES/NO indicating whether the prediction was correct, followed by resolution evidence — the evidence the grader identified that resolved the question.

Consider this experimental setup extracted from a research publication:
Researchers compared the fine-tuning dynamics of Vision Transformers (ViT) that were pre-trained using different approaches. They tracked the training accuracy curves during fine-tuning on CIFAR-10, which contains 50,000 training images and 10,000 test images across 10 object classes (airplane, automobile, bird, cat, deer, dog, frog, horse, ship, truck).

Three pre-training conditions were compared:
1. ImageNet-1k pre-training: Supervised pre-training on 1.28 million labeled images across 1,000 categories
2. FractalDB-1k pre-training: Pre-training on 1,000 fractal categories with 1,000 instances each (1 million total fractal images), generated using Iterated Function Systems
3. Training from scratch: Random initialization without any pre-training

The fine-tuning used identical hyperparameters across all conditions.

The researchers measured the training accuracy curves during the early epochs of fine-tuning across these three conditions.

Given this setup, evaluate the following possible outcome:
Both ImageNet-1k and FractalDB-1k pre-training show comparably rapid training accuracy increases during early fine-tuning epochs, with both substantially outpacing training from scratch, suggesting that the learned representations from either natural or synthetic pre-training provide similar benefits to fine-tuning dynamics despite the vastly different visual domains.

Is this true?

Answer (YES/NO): YES